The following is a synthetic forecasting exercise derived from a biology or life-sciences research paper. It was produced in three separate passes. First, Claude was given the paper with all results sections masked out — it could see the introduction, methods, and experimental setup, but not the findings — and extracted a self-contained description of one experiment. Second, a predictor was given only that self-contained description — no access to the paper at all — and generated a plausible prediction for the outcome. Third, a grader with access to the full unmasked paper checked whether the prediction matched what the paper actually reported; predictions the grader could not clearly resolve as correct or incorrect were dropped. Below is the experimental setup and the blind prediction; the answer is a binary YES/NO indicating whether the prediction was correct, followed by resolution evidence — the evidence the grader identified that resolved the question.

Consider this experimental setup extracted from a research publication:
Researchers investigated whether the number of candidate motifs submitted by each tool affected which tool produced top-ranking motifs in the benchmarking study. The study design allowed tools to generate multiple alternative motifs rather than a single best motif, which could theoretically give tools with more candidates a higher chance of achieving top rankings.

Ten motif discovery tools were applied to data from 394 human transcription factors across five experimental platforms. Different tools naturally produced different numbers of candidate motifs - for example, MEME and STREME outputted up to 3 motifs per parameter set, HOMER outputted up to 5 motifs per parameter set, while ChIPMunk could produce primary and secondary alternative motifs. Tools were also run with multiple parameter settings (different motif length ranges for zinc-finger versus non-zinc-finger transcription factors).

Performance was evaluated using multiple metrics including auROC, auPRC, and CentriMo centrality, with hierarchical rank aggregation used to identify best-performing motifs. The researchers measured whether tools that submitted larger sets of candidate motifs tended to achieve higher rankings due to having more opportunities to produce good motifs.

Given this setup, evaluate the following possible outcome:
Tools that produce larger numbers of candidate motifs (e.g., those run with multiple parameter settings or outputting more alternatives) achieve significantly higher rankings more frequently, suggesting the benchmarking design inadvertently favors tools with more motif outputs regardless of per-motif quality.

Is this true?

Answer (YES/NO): NO